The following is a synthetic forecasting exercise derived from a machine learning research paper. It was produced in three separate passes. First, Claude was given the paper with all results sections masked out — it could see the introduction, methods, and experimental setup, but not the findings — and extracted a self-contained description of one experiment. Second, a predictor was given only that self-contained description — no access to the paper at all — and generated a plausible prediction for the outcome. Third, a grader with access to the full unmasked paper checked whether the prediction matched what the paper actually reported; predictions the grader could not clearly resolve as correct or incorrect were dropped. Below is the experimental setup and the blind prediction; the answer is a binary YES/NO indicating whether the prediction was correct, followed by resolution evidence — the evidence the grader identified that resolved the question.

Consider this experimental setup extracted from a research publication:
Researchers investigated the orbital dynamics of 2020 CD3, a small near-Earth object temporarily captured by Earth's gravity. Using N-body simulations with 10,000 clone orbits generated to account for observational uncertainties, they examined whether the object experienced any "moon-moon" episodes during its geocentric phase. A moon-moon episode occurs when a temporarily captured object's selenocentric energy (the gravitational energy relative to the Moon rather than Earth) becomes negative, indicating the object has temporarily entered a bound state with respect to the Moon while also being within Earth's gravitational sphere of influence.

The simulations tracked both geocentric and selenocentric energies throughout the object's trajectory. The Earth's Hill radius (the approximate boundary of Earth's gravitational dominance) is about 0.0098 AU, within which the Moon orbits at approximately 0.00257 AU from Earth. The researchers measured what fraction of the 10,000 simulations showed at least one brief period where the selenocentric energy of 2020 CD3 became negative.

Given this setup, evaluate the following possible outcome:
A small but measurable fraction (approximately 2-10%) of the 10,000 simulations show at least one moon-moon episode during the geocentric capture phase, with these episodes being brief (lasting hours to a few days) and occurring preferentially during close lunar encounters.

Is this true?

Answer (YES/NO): YES